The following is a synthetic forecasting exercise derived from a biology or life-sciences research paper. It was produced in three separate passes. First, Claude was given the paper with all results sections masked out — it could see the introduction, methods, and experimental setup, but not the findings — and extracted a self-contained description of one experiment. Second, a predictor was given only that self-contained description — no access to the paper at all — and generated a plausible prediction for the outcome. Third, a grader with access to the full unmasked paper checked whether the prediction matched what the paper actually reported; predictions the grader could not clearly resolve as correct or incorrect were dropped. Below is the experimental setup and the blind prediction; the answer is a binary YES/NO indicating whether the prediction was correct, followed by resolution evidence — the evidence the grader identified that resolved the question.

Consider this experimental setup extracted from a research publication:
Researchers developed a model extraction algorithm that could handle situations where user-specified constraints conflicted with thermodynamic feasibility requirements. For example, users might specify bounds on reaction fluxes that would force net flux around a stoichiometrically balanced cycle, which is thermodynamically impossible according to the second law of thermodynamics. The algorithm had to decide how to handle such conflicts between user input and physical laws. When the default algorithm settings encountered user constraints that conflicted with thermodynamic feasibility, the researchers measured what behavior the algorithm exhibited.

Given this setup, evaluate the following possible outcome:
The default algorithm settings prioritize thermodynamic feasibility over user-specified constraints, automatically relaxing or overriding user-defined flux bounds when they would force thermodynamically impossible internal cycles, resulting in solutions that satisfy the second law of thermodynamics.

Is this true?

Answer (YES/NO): YES